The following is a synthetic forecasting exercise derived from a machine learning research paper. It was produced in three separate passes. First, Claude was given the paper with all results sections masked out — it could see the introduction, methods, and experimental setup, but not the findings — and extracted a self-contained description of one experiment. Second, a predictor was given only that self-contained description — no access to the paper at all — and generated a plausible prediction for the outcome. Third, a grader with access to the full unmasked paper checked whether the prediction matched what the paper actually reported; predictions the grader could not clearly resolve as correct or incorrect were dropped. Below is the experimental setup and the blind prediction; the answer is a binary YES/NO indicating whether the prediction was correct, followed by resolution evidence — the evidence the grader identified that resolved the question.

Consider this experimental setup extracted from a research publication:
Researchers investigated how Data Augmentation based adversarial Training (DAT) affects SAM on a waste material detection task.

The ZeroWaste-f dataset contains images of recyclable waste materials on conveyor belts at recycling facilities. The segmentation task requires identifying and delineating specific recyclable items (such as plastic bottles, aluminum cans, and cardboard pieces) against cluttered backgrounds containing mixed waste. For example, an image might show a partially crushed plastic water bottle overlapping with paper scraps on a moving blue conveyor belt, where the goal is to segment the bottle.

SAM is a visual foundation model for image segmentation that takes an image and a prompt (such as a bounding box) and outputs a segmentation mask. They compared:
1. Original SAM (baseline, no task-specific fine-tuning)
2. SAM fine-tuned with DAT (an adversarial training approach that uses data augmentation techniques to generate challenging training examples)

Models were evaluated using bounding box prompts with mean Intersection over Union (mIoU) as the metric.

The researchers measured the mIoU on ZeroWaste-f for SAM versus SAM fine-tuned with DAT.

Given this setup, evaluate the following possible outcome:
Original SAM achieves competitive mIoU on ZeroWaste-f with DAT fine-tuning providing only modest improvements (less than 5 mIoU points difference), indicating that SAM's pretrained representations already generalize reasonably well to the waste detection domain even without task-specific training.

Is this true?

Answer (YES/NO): NO